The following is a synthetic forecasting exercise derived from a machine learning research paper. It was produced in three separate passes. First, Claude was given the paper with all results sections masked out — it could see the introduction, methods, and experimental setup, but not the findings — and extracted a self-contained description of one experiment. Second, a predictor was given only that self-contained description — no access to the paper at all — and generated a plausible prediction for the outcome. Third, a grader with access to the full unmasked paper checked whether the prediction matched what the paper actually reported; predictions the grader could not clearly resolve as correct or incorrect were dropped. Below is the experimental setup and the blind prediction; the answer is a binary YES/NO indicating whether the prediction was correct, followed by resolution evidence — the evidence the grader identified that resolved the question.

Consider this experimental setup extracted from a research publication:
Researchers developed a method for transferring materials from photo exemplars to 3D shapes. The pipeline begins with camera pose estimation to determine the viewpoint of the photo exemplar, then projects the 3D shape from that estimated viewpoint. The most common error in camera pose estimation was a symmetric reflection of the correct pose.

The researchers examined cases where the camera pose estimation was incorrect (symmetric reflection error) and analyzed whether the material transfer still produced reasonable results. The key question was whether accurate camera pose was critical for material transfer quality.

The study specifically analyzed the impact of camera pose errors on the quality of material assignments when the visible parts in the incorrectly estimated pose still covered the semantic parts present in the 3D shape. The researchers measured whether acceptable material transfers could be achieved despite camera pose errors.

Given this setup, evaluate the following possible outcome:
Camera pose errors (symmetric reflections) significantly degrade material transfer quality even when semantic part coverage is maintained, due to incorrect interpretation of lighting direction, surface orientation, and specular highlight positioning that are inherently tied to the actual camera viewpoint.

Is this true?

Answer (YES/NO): NO